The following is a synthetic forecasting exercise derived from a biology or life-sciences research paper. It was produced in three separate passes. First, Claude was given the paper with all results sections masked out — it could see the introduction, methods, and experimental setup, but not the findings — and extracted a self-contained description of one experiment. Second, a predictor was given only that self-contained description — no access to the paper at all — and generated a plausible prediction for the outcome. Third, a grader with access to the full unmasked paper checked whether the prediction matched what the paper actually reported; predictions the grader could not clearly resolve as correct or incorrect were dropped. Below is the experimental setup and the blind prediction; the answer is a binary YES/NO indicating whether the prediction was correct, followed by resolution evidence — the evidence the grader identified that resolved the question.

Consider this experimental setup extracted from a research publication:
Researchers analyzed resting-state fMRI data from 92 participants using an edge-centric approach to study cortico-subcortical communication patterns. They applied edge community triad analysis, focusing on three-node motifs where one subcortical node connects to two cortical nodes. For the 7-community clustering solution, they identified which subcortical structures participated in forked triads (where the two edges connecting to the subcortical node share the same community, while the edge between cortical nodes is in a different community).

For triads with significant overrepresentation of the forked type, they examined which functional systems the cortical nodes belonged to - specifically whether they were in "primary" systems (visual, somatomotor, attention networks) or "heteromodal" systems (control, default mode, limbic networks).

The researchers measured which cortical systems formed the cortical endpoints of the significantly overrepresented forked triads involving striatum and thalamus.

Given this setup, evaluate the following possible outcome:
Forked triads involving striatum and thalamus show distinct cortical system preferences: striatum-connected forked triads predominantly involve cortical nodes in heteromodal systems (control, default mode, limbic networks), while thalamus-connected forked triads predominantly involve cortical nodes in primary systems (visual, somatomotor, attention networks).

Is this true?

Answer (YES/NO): NO